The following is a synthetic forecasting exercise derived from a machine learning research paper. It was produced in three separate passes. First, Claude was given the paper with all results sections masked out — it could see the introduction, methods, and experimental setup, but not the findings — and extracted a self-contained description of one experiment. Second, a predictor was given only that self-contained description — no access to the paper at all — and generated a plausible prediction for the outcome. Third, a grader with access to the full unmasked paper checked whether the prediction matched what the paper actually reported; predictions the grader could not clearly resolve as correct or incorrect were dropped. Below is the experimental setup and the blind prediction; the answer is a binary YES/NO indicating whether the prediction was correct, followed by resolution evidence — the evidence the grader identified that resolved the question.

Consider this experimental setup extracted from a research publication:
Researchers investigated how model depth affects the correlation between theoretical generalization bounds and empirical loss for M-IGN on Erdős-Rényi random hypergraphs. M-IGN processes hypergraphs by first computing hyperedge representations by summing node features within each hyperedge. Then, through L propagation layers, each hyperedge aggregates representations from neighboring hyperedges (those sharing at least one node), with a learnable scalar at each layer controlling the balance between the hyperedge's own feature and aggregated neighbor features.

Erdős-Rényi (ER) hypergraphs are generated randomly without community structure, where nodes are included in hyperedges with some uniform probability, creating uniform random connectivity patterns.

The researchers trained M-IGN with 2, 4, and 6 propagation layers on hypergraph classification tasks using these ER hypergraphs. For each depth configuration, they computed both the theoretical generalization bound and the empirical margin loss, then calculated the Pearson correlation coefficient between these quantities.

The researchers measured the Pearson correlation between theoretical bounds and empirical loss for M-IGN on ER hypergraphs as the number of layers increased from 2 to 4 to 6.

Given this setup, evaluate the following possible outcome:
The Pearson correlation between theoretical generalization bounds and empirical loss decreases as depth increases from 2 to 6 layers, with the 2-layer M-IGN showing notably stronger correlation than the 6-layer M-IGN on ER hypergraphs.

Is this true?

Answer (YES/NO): NO